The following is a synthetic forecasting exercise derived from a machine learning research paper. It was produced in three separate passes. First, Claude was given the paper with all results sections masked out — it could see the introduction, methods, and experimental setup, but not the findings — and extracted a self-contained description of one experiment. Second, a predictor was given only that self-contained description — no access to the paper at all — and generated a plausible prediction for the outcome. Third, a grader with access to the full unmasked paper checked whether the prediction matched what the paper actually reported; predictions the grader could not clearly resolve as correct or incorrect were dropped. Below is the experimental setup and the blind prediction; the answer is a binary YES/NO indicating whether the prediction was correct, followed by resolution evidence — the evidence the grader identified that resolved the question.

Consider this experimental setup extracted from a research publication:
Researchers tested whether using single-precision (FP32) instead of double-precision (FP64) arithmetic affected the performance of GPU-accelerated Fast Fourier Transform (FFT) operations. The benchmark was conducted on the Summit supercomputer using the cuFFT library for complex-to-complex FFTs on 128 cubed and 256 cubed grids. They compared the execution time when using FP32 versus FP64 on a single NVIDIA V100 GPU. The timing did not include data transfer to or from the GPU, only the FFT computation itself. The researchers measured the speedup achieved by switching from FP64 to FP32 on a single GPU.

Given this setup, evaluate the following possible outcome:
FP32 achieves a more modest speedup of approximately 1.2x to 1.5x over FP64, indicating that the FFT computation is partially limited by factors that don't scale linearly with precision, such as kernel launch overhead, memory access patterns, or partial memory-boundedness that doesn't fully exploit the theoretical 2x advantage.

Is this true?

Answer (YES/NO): NO